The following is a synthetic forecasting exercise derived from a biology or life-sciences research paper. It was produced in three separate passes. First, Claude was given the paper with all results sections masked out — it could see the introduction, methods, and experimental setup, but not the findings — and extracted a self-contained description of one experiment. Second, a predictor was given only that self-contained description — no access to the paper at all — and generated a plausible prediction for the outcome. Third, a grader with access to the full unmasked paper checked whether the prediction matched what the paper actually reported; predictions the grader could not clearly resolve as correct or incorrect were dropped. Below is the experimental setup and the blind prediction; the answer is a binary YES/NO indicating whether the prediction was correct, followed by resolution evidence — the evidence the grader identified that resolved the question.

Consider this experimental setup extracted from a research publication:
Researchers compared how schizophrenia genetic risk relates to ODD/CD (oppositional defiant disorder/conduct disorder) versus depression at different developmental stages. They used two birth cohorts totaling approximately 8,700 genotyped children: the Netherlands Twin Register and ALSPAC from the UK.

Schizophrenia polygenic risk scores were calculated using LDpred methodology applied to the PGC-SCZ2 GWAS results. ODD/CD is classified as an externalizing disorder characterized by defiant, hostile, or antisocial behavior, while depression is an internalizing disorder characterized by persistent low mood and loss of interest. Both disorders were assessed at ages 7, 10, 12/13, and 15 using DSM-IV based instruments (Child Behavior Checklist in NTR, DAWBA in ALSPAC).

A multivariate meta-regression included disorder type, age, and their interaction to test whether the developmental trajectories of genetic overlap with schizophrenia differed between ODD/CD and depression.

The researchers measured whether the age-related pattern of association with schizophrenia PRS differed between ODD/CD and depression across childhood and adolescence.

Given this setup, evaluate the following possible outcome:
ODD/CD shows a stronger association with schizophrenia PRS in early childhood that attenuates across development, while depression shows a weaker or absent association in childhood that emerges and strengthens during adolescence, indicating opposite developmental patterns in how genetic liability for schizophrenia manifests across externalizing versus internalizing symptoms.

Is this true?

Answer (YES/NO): NO